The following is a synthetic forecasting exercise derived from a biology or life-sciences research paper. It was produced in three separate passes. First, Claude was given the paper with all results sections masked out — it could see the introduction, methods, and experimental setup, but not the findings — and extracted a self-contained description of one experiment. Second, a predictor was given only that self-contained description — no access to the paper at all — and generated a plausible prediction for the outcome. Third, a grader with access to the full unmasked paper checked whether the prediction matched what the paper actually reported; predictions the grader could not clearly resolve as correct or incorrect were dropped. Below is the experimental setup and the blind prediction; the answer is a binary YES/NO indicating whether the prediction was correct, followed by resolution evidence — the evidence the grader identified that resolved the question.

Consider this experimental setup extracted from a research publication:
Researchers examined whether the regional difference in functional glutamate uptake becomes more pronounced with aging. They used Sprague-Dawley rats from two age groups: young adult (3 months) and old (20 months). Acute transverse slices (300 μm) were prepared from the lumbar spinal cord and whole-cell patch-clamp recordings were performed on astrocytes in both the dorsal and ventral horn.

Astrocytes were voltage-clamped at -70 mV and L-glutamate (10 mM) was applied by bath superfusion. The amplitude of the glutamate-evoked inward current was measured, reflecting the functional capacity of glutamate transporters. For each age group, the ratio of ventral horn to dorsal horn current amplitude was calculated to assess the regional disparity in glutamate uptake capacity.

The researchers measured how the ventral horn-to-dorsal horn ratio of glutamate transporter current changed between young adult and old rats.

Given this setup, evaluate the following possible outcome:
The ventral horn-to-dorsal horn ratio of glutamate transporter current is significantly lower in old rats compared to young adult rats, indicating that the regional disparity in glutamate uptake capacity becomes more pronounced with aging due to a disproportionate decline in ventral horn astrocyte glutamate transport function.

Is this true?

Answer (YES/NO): NO